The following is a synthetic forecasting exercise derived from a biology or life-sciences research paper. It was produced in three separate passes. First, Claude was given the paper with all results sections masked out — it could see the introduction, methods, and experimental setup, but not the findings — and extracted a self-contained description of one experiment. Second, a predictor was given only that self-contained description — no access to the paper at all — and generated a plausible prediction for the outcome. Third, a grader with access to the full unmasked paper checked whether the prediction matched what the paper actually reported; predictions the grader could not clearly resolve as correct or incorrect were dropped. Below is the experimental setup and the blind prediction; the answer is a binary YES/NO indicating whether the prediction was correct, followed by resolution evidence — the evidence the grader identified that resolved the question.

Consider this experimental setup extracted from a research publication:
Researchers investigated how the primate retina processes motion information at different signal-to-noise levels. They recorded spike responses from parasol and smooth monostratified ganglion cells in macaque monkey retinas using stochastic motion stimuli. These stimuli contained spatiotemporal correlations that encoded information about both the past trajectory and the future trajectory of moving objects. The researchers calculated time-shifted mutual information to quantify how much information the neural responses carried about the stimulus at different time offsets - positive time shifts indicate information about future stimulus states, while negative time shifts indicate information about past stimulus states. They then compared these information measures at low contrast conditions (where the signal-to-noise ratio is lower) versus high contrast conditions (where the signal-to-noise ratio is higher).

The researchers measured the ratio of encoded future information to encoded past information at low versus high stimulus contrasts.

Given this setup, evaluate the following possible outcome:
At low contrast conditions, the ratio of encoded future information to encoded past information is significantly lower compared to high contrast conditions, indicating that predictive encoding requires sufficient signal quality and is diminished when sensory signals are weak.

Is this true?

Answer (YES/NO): NO